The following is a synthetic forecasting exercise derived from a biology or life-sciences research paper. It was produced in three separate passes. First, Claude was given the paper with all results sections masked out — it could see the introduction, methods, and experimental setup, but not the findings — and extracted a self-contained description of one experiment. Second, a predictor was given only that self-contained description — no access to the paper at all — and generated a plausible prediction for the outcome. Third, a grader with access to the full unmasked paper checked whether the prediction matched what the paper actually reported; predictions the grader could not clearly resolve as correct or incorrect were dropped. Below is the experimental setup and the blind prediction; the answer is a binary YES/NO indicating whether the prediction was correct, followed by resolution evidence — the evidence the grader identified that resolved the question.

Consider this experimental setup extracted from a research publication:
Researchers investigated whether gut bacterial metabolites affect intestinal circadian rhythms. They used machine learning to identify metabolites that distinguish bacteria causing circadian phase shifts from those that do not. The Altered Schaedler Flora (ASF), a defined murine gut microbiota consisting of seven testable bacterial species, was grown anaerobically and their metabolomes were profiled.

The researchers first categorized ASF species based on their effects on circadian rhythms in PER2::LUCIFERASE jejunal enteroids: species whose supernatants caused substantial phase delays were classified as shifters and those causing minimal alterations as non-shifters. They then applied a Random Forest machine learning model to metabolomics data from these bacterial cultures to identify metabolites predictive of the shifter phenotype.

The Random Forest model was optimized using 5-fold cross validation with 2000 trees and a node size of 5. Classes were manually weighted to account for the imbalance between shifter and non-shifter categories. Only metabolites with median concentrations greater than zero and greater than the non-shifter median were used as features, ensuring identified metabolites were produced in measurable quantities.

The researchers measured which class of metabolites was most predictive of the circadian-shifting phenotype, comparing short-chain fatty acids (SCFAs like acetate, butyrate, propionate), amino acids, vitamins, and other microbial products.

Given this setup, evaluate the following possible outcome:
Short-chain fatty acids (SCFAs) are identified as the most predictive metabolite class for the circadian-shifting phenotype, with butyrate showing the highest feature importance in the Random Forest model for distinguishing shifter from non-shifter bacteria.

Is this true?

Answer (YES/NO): NO